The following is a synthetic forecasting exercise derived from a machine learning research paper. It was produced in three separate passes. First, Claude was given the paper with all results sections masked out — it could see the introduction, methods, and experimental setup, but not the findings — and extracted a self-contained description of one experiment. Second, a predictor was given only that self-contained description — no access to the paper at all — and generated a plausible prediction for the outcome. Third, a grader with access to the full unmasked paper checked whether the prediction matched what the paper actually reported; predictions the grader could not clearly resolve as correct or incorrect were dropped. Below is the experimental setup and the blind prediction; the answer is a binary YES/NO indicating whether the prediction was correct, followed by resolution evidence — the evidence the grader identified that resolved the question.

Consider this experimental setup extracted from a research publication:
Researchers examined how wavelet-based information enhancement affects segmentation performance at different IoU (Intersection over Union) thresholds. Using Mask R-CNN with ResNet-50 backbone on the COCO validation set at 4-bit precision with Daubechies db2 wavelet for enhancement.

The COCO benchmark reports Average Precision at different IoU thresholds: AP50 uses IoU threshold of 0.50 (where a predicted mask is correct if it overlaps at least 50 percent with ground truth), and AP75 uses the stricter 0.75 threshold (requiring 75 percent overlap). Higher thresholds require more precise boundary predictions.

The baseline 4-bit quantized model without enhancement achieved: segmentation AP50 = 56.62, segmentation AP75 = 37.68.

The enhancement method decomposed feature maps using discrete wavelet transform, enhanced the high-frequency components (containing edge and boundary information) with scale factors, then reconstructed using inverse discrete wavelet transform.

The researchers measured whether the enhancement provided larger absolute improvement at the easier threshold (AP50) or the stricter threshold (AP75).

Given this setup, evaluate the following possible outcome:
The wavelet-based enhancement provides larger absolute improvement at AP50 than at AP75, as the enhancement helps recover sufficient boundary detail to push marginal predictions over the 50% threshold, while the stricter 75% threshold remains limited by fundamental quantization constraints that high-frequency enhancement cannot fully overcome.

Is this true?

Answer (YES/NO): NO